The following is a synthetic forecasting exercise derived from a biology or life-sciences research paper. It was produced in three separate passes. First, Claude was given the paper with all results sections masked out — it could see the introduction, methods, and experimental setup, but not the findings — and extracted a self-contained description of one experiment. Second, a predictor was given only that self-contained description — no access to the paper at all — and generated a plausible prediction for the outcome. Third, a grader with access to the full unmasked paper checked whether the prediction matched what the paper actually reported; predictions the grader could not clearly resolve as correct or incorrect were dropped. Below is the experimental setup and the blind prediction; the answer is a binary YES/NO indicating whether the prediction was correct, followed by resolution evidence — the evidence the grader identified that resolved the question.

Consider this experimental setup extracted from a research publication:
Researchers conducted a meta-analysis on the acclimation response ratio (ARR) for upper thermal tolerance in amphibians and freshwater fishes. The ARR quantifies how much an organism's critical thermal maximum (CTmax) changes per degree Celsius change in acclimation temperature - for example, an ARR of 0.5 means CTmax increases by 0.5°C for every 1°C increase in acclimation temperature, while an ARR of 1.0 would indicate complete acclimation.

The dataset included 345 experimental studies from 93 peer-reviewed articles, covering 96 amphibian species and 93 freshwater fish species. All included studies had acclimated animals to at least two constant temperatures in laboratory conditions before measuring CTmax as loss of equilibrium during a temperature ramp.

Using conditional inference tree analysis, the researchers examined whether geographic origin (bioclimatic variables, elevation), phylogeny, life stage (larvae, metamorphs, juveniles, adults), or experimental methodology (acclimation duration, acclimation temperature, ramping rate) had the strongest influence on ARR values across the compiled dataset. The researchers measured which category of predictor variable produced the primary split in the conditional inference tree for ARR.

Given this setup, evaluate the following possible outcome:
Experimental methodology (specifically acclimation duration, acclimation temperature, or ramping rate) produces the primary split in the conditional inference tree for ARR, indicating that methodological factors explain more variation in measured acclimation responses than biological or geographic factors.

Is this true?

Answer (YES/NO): NO